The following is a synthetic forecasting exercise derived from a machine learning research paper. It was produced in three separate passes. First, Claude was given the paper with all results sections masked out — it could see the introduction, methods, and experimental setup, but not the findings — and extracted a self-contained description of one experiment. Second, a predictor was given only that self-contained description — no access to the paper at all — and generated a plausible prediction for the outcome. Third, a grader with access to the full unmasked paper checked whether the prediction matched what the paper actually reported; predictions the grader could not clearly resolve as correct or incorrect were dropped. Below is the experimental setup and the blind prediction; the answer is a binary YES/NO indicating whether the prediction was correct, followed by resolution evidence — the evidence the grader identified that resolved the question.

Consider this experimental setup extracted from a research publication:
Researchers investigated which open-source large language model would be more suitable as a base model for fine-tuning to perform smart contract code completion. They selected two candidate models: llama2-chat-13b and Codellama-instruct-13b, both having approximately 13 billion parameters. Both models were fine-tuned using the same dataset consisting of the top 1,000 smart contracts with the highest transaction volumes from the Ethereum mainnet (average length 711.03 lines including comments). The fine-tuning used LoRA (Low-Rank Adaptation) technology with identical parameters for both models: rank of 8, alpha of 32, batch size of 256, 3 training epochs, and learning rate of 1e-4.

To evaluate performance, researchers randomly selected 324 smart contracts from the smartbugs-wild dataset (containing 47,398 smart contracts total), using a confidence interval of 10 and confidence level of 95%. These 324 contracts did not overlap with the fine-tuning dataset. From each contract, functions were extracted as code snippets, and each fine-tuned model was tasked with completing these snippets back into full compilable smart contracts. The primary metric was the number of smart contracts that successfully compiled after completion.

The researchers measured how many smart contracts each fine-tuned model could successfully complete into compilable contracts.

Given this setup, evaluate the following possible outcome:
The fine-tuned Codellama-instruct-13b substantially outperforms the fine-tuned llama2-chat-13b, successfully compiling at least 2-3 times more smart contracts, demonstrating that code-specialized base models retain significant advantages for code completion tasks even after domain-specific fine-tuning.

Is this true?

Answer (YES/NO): NO